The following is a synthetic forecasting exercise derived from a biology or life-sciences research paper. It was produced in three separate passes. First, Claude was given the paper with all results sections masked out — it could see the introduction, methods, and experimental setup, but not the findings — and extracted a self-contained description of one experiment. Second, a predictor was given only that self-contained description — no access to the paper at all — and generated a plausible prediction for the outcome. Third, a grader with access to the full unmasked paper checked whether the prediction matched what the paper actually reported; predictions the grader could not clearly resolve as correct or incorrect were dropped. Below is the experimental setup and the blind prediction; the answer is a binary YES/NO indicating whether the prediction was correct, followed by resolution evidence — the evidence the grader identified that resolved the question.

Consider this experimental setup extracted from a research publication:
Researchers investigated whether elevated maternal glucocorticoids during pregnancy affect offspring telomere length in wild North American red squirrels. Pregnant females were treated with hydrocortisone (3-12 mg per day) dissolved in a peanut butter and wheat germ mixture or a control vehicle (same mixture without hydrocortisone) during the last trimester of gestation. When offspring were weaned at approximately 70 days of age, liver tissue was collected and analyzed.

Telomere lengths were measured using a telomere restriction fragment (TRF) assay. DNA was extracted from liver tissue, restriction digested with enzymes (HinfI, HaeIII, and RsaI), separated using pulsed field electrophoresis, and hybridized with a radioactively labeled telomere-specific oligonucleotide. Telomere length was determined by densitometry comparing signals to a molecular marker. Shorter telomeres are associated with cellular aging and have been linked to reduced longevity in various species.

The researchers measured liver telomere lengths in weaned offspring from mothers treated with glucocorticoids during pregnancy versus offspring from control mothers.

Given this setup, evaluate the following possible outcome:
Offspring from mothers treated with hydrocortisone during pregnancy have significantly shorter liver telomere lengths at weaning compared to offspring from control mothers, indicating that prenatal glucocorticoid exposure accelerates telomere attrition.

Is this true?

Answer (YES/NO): NO